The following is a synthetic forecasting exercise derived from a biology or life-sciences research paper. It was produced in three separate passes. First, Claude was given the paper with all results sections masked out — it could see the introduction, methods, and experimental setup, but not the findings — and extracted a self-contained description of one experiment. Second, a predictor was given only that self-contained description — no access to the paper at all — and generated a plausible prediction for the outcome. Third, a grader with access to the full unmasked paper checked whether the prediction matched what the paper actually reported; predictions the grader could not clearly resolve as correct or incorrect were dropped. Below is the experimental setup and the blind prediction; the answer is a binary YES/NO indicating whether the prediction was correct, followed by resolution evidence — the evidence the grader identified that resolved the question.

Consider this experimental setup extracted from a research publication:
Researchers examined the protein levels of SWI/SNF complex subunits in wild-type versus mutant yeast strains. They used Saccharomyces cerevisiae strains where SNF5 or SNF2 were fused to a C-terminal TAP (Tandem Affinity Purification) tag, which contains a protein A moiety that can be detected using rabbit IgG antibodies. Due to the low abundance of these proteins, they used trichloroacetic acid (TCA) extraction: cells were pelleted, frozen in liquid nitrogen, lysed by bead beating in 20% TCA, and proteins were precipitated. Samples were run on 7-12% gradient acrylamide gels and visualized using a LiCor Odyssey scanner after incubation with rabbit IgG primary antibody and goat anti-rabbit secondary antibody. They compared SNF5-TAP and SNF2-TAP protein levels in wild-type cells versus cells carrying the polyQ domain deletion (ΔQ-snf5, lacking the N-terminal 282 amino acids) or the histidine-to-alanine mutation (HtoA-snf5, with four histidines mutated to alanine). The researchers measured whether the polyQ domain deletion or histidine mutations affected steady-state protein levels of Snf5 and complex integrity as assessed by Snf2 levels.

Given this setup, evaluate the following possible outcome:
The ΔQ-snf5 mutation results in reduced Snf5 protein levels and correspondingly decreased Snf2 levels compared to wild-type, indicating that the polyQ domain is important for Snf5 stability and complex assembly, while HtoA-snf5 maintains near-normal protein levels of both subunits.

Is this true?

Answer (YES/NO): NO